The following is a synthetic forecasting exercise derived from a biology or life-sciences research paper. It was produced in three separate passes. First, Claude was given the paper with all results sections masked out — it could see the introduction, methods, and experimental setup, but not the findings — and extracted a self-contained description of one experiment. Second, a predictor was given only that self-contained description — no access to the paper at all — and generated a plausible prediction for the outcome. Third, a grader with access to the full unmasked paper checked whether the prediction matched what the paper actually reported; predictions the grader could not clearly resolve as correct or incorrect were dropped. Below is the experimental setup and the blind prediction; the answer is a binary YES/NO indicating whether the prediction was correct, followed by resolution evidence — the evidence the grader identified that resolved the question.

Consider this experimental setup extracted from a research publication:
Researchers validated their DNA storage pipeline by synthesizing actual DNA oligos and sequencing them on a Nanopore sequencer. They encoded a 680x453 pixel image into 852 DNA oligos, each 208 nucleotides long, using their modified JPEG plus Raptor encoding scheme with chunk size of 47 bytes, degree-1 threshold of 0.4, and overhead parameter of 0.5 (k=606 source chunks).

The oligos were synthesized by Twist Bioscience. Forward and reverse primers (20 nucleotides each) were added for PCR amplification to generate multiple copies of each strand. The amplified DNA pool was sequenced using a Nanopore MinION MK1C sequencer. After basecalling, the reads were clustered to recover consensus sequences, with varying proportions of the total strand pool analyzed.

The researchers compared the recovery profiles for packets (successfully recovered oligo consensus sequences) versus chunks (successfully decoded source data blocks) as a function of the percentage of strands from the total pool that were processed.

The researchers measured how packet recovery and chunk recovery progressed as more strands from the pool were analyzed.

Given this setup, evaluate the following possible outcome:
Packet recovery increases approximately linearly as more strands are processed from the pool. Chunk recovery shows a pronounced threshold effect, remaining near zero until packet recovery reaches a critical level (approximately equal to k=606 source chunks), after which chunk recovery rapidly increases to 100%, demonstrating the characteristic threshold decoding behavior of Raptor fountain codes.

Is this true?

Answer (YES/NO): NO